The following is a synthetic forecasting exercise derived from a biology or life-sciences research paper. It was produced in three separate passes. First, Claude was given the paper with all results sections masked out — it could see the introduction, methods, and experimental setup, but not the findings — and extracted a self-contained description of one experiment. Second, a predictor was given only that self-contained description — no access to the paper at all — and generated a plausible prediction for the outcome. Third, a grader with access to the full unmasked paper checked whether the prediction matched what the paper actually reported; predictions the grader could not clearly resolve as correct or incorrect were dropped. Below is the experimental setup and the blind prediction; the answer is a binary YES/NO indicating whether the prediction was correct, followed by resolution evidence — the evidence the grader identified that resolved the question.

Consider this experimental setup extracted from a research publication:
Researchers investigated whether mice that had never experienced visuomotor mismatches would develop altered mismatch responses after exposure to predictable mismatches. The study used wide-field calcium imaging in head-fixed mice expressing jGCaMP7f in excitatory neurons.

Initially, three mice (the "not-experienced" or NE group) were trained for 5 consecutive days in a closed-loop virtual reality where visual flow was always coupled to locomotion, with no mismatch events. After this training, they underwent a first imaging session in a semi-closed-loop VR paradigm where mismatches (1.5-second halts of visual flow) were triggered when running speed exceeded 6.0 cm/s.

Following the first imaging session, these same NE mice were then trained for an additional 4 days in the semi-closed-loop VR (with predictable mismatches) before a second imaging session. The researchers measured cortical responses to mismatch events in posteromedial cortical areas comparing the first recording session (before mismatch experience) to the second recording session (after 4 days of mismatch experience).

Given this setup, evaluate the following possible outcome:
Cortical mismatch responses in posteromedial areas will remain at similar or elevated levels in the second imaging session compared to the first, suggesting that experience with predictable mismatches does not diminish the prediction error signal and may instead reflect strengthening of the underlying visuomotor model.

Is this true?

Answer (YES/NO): NO